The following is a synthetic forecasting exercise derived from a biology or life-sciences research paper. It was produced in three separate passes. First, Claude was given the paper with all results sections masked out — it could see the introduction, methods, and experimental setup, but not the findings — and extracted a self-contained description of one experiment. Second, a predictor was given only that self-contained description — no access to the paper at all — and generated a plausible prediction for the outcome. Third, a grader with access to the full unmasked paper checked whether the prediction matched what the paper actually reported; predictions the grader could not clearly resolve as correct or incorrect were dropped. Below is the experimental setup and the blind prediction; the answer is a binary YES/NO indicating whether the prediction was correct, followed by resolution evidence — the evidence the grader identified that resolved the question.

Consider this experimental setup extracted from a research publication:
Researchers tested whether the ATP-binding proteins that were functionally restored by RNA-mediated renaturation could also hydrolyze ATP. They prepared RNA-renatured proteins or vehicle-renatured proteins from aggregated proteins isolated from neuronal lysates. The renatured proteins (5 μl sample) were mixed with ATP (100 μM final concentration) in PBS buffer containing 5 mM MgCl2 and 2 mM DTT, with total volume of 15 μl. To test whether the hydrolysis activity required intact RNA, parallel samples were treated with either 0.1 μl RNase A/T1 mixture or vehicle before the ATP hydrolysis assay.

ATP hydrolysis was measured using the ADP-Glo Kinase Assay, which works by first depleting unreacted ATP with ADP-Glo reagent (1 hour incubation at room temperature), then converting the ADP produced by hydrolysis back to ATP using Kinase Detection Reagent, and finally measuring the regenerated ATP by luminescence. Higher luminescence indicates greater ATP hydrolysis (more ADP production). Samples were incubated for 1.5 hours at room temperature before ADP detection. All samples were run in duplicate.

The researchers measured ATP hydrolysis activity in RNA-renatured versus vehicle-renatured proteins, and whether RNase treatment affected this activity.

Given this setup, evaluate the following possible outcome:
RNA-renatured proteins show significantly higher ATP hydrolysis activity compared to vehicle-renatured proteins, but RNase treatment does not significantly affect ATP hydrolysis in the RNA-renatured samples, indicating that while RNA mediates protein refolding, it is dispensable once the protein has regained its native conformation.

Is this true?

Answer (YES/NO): NO